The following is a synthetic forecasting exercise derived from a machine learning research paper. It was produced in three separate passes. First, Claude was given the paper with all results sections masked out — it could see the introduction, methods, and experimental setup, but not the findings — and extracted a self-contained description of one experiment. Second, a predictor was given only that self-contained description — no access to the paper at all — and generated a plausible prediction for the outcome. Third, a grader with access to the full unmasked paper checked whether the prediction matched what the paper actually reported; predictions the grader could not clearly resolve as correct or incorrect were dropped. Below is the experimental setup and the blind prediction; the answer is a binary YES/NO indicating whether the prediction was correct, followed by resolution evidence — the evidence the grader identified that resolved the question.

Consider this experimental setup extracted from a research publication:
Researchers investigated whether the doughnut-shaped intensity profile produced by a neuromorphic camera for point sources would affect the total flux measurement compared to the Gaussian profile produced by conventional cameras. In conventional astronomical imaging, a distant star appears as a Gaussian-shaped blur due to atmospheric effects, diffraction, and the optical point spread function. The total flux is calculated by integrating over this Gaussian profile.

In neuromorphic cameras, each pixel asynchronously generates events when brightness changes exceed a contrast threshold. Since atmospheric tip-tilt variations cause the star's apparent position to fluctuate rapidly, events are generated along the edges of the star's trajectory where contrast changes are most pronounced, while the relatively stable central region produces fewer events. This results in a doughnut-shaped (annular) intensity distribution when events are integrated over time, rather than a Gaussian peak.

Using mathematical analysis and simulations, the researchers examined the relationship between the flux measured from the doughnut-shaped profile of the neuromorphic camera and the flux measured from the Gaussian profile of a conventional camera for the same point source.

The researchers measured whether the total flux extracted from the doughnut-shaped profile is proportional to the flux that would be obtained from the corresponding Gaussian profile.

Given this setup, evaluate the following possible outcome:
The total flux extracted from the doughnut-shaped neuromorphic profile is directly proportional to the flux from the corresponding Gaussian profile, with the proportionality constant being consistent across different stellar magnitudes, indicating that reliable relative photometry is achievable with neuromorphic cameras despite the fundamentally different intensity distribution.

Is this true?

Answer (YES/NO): YES